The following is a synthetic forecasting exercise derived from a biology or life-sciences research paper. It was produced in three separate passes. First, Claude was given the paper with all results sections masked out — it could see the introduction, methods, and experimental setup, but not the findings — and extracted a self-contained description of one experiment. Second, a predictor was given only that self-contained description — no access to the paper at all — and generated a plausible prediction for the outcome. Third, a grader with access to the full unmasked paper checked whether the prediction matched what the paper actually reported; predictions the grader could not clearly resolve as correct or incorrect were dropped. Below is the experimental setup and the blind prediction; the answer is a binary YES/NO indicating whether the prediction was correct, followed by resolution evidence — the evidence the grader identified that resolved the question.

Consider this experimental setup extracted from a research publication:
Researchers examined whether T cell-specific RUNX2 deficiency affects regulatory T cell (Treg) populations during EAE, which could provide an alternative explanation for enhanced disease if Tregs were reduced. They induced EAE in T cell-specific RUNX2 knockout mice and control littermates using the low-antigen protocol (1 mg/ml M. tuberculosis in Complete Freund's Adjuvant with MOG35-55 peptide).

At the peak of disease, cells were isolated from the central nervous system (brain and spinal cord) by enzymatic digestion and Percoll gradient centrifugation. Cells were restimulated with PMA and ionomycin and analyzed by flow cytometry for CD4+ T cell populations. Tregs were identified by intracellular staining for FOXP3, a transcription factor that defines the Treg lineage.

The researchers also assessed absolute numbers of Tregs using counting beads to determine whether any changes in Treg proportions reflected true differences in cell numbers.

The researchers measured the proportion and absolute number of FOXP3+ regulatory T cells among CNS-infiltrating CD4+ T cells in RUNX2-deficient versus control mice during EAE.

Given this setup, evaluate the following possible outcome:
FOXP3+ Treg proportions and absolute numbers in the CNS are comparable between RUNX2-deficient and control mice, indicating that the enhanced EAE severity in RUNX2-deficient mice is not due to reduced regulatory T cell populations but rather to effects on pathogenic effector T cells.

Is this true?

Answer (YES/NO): NO